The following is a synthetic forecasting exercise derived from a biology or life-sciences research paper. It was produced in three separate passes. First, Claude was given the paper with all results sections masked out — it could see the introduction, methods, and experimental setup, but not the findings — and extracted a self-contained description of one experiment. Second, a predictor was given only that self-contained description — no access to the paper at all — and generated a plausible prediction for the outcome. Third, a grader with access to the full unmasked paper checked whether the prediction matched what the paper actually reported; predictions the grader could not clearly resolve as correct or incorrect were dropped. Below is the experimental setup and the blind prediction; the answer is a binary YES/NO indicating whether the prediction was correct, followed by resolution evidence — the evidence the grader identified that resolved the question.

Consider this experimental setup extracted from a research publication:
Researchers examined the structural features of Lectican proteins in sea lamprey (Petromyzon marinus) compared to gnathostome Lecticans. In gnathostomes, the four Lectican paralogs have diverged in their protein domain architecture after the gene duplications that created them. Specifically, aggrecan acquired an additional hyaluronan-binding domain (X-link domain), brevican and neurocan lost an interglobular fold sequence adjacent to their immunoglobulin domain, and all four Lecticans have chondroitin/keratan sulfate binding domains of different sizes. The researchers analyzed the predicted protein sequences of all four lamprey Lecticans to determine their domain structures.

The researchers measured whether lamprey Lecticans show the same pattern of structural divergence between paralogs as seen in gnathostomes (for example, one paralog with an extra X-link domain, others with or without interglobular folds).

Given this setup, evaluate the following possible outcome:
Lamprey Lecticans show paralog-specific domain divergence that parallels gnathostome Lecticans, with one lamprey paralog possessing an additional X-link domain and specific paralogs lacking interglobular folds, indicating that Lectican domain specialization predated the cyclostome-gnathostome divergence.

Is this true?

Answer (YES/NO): NO